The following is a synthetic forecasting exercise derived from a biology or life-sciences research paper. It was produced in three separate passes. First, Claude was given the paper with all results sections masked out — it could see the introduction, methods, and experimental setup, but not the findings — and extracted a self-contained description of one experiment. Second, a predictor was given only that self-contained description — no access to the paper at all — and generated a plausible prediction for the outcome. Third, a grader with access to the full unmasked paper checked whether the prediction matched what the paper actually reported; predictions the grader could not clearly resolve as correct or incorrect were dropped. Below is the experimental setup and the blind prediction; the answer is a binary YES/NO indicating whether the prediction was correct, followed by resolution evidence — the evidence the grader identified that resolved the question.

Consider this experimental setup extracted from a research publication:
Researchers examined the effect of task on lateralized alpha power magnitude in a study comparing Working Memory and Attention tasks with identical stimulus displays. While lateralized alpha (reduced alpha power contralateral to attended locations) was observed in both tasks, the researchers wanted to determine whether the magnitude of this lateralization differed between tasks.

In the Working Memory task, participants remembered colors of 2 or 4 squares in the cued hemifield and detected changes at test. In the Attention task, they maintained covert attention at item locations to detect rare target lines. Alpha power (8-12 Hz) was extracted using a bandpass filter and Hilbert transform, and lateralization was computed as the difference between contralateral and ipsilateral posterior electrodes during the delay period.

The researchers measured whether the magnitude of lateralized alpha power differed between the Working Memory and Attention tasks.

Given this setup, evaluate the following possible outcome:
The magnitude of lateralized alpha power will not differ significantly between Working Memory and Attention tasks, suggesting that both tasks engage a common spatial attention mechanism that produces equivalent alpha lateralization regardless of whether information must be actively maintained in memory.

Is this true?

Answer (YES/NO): NO